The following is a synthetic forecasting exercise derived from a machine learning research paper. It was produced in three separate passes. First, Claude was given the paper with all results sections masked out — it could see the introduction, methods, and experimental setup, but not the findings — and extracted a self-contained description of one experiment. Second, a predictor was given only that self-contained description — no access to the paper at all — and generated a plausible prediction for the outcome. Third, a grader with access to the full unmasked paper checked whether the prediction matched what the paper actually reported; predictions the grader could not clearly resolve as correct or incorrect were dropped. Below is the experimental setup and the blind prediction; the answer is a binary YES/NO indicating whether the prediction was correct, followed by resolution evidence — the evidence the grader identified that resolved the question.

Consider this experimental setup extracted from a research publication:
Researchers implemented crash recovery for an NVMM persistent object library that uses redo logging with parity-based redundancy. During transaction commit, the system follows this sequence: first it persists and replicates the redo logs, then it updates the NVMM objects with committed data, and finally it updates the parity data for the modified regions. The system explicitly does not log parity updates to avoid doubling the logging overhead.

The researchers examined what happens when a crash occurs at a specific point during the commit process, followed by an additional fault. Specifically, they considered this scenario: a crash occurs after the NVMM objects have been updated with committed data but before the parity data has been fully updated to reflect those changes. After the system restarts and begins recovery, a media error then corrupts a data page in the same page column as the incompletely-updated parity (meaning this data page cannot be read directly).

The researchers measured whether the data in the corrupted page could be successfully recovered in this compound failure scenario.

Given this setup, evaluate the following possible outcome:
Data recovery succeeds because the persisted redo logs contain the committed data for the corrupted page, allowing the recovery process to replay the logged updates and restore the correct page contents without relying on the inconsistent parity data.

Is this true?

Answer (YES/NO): NO